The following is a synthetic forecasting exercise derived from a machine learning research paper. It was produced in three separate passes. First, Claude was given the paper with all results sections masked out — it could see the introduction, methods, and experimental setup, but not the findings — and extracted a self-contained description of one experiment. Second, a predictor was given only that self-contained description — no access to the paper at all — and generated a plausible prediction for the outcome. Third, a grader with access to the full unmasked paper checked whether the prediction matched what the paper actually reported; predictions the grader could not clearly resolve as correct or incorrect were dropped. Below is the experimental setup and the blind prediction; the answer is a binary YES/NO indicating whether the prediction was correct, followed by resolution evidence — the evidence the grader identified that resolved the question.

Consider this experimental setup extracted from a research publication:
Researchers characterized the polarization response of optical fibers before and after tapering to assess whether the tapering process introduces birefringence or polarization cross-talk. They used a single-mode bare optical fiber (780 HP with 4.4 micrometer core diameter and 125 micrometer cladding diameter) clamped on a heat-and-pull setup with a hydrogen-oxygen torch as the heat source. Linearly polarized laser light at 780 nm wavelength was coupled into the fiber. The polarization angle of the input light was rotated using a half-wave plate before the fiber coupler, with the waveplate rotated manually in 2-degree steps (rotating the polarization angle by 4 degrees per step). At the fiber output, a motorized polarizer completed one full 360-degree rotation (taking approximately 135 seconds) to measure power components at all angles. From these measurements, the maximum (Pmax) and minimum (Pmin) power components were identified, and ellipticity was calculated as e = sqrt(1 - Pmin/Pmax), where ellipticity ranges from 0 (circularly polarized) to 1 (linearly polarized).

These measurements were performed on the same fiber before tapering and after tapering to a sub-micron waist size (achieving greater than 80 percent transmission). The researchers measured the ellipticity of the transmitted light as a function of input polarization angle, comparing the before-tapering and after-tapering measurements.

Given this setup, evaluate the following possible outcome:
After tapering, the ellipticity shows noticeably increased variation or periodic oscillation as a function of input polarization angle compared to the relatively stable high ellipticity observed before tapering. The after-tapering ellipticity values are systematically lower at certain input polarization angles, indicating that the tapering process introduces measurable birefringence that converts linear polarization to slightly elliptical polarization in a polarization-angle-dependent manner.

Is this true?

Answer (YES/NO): NO